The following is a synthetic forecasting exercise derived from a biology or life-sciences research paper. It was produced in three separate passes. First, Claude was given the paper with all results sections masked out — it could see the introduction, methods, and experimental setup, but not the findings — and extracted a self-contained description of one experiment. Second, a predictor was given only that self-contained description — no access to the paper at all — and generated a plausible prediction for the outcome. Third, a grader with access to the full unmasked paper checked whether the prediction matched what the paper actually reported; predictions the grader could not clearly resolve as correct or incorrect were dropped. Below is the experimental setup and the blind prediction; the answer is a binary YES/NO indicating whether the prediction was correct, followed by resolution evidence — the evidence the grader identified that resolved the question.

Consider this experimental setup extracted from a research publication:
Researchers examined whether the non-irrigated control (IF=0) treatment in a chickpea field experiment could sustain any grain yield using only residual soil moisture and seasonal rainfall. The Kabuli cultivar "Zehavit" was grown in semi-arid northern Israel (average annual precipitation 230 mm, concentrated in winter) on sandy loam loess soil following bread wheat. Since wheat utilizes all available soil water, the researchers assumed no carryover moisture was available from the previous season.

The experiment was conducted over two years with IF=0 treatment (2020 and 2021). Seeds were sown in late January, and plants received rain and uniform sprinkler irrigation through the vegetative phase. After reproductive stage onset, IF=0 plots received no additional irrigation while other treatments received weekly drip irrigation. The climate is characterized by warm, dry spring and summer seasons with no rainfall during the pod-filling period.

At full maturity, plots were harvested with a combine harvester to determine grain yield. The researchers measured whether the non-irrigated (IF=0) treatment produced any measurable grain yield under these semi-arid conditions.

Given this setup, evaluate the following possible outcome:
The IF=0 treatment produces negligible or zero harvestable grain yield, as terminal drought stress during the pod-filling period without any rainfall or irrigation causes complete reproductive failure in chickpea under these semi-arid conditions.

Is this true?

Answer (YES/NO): NO